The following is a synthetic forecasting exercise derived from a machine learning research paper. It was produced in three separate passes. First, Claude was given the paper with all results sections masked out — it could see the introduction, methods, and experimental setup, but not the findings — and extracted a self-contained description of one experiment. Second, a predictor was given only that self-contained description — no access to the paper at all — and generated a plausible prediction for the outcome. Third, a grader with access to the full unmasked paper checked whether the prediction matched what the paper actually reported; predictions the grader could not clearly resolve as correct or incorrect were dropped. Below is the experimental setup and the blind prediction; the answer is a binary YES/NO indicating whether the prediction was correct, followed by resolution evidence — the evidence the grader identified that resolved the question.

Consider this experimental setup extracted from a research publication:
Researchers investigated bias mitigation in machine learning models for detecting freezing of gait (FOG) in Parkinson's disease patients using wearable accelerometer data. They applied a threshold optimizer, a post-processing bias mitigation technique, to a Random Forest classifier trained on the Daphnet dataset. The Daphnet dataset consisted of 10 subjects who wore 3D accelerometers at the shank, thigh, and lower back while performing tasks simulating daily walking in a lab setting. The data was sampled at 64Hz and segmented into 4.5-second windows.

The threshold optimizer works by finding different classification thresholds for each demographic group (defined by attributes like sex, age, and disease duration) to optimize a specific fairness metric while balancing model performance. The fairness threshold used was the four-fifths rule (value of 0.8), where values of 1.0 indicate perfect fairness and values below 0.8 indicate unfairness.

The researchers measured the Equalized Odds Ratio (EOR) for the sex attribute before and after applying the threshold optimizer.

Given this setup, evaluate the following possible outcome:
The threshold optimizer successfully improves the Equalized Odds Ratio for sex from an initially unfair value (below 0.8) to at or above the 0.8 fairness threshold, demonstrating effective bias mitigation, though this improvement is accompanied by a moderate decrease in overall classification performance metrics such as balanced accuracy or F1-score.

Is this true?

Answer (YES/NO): NO